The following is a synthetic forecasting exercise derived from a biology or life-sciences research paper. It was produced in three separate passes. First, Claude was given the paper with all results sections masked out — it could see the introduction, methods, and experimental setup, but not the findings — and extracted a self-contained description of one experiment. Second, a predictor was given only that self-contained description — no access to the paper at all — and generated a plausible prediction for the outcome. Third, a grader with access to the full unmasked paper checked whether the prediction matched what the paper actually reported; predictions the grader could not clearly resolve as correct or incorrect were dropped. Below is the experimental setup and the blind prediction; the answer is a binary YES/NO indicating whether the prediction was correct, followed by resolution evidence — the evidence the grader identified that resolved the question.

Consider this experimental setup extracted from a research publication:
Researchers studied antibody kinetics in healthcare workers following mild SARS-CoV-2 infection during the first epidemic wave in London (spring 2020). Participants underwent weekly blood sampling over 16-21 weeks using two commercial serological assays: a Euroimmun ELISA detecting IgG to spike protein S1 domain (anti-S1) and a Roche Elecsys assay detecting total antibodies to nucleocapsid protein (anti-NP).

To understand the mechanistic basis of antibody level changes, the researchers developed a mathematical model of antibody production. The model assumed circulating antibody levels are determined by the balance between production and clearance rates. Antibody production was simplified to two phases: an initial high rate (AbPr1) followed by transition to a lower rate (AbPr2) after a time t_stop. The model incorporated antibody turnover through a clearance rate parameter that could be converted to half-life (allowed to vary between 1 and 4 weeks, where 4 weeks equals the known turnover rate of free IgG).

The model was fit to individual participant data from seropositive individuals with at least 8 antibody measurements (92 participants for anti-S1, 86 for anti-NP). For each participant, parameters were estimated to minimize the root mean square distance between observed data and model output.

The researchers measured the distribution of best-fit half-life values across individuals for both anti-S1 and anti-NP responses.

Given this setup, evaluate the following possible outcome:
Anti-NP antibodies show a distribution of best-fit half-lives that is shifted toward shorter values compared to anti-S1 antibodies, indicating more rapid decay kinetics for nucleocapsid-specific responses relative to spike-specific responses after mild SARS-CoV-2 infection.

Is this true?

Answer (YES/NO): NO